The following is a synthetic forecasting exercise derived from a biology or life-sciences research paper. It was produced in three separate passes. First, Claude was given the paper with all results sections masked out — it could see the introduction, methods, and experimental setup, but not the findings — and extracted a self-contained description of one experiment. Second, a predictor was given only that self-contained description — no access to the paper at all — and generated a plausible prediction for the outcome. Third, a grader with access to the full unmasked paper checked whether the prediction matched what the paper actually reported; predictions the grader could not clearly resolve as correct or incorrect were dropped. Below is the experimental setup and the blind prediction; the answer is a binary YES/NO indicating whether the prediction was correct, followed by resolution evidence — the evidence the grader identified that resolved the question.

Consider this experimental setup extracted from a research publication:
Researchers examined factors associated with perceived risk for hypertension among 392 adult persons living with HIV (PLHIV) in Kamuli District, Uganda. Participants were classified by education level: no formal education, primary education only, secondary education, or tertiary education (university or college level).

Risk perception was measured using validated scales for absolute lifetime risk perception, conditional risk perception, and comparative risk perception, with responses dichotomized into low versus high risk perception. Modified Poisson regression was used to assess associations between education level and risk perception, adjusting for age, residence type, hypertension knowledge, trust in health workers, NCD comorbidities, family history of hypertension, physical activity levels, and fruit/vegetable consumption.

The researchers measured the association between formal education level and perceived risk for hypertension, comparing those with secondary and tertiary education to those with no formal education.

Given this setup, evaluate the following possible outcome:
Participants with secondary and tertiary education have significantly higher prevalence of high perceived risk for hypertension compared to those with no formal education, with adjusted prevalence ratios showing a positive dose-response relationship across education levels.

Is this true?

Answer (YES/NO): NO